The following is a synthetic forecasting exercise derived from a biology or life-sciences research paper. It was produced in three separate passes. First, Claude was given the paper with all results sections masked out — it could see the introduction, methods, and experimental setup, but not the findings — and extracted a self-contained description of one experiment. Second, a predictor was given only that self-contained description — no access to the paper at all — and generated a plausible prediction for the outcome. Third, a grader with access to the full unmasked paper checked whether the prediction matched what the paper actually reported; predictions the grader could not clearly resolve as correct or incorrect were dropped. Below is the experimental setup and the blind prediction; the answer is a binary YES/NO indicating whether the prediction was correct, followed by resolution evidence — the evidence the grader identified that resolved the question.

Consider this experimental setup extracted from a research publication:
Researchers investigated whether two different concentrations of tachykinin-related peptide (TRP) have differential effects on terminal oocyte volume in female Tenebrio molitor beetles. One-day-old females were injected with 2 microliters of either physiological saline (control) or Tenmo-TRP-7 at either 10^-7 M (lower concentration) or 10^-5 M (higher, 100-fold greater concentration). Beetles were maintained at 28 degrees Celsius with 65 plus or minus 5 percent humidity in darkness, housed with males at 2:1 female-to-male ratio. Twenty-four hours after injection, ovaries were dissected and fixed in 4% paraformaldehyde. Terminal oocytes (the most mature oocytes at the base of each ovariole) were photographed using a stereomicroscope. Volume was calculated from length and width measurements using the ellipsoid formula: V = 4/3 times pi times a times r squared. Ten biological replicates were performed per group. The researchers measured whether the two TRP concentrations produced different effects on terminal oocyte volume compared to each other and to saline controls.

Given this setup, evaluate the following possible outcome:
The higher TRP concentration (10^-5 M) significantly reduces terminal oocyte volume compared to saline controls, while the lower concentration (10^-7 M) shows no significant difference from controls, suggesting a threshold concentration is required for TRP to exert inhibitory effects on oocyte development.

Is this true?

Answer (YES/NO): NO